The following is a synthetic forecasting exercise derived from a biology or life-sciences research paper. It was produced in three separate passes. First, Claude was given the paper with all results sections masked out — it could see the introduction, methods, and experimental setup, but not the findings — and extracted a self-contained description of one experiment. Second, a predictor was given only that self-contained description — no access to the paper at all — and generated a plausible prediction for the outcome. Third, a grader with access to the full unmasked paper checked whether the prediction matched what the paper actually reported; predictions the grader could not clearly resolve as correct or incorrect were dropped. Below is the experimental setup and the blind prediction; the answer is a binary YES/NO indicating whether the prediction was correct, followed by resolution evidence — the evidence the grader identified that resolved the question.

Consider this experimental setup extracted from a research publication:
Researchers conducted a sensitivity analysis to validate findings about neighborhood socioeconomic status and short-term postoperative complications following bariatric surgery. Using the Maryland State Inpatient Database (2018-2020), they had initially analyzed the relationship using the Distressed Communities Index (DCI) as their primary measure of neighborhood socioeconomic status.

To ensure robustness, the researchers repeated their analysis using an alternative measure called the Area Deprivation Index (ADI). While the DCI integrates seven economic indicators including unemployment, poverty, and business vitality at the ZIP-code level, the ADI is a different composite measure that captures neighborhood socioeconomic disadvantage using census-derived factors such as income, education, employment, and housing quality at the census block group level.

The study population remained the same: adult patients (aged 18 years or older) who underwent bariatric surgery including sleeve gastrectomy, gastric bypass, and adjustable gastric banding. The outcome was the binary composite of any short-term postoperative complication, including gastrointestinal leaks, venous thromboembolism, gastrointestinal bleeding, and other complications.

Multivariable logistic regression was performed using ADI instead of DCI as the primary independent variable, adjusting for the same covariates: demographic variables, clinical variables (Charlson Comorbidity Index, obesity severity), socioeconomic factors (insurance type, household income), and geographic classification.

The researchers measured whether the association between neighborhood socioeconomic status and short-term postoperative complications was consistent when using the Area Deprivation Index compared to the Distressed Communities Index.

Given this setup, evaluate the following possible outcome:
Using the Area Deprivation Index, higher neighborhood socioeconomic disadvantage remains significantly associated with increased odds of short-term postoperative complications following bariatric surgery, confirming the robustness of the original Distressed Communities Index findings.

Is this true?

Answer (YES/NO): NO